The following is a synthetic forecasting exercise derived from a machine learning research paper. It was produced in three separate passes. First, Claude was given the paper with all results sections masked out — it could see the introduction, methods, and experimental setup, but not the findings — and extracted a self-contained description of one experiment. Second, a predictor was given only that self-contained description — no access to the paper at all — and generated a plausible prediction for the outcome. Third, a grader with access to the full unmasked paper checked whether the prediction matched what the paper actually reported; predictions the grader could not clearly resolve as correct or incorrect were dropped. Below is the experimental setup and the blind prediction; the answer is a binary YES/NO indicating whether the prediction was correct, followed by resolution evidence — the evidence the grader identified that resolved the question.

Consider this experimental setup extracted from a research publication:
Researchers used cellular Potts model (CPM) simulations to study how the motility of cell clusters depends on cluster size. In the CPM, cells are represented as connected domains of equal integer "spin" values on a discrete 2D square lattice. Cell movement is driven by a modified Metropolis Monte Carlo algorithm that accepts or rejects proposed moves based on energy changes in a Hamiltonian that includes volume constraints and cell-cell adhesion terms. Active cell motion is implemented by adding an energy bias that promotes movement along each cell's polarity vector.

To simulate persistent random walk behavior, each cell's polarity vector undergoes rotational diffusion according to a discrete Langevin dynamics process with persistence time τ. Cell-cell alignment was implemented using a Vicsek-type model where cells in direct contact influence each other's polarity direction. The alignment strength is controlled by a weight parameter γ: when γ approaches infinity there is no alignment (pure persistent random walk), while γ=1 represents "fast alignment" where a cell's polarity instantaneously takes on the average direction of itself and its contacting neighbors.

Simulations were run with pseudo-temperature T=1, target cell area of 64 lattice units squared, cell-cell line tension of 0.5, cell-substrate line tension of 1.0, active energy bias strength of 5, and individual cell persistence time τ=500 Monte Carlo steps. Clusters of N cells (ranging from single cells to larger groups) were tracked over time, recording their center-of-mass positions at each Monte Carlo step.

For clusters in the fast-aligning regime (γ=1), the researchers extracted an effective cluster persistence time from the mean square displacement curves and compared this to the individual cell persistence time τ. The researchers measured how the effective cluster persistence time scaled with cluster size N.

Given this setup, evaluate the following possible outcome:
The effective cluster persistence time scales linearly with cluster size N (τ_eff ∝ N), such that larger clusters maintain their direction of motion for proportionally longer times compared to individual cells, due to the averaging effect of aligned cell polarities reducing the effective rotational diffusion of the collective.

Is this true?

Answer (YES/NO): YES